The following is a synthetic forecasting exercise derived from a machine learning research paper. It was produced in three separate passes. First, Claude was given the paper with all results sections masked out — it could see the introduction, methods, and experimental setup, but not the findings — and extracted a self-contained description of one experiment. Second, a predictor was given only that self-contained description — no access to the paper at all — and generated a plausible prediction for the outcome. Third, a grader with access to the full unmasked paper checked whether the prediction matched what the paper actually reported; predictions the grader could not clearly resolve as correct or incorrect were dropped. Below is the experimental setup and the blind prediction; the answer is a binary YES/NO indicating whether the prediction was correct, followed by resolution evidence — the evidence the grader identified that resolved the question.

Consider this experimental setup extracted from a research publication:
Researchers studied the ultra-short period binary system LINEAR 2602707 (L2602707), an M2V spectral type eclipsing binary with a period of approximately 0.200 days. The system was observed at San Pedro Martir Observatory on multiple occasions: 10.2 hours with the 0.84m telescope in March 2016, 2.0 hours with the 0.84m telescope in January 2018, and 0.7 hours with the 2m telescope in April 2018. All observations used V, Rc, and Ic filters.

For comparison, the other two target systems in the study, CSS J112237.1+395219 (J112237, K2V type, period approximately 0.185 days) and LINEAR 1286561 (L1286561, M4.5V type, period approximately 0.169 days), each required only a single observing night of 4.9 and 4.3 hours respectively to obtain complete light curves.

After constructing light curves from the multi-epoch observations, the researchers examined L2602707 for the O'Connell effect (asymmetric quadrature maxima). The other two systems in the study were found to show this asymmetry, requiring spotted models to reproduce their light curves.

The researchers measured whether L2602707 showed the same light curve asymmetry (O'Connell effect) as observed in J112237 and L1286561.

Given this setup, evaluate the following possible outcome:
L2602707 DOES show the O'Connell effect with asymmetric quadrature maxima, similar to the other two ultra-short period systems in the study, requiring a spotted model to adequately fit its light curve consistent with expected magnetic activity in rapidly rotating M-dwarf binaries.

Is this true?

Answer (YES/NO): NO